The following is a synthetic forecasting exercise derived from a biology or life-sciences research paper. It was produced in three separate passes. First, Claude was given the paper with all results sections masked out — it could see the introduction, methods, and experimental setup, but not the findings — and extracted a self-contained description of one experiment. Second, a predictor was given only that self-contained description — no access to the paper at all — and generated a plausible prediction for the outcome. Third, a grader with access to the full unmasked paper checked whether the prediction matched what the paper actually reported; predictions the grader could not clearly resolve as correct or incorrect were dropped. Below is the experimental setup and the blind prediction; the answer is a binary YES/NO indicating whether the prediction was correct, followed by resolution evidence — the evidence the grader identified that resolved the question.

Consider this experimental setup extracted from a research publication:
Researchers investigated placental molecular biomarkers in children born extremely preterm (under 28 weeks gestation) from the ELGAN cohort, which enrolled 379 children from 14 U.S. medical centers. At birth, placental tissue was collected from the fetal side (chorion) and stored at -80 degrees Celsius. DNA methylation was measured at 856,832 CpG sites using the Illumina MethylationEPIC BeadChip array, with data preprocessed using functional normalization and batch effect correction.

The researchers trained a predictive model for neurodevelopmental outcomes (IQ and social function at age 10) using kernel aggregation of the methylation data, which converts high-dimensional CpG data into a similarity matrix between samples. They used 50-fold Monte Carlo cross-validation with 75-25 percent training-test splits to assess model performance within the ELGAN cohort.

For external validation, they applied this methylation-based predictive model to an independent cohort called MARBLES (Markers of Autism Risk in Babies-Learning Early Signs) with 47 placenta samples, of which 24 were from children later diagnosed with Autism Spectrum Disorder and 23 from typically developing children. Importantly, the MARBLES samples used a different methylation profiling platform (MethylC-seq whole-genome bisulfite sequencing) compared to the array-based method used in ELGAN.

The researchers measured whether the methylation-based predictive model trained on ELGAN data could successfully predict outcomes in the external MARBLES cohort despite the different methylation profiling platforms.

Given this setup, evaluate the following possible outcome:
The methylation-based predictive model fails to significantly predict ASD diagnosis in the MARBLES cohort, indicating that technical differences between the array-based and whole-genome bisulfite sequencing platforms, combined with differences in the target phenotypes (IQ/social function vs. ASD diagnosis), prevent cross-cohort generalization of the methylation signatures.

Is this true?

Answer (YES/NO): YES